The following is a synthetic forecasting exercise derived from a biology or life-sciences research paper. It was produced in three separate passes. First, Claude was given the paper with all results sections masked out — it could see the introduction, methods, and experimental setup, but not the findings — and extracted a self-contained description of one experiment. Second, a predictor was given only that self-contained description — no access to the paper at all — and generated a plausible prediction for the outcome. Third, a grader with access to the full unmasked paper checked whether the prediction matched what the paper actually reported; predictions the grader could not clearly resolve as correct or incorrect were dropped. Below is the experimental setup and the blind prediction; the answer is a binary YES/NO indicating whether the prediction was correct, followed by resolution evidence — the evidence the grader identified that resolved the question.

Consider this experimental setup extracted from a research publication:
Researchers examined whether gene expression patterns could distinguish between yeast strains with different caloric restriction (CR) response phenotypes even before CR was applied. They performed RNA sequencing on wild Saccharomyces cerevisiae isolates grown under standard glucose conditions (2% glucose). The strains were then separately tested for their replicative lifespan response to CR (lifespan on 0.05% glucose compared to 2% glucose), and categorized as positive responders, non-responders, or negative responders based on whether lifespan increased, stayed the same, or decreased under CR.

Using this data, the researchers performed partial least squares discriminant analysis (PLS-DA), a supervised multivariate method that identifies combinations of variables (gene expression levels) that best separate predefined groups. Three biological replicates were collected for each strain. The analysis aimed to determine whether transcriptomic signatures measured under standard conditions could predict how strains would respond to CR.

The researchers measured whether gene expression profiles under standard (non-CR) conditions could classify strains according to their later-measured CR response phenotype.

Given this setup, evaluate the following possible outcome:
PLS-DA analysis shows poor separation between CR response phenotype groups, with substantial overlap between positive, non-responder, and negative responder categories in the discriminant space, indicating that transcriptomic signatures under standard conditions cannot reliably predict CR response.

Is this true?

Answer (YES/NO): NO